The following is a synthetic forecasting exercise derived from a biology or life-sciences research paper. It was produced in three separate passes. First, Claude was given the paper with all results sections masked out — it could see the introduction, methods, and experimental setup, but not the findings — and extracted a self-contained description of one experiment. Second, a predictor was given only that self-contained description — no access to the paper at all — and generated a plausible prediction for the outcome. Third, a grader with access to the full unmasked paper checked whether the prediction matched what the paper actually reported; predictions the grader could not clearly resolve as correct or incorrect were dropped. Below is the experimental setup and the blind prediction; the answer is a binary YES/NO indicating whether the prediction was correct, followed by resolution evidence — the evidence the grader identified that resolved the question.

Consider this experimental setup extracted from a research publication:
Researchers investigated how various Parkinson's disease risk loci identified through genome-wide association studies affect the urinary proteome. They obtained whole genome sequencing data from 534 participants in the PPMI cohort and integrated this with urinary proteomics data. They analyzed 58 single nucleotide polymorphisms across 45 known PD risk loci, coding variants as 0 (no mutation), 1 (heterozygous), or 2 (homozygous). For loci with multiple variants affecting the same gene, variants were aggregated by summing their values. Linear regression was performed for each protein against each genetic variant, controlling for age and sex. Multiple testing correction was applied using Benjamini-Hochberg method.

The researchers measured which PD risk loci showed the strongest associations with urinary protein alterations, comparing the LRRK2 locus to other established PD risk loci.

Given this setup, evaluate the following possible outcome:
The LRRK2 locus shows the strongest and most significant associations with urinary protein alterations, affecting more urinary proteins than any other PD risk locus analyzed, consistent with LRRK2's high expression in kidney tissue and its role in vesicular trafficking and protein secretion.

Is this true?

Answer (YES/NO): YES